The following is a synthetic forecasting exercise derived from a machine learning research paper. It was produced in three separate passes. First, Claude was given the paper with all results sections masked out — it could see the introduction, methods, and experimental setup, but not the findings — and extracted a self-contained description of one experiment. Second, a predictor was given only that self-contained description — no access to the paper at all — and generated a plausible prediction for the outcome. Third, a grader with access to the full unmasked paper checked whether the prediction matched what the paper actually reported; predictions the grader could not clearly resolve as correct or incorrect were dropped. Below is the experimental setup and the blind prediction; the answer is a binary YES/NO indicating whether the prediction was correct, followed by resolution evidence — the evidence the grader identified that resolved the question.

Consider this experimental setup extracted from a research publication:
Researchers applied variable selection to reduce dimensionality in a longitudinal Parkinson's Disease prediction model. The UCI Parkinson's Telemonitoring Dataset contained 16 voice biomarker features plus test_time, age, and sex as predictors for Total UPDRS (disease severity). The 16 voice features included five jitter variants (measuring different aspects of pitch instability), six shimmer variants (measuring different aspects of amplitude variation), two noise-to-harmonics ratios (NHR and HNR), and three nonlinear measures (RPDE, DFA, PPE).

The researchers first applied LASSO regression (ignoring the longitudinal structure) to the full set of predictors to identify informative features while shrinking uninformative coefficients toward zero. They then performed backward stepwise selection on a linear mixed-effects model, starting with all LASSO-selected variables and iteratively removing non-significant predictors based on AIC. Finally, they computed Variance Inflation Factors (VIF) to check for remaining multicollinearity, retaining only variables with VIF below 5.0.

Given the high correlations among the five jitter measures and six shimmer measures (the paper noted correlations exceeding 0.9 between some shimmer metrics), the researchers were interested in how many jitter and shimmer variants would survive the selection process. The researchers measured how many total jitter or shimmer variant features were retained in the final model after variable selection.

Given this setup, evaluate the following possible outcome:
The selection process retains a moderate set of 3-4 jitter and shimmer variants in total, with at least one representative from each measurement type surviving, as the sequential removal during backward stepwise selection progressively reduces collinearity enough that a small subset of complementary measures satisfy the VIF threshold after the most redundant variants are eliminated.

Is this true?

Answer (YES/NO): NO